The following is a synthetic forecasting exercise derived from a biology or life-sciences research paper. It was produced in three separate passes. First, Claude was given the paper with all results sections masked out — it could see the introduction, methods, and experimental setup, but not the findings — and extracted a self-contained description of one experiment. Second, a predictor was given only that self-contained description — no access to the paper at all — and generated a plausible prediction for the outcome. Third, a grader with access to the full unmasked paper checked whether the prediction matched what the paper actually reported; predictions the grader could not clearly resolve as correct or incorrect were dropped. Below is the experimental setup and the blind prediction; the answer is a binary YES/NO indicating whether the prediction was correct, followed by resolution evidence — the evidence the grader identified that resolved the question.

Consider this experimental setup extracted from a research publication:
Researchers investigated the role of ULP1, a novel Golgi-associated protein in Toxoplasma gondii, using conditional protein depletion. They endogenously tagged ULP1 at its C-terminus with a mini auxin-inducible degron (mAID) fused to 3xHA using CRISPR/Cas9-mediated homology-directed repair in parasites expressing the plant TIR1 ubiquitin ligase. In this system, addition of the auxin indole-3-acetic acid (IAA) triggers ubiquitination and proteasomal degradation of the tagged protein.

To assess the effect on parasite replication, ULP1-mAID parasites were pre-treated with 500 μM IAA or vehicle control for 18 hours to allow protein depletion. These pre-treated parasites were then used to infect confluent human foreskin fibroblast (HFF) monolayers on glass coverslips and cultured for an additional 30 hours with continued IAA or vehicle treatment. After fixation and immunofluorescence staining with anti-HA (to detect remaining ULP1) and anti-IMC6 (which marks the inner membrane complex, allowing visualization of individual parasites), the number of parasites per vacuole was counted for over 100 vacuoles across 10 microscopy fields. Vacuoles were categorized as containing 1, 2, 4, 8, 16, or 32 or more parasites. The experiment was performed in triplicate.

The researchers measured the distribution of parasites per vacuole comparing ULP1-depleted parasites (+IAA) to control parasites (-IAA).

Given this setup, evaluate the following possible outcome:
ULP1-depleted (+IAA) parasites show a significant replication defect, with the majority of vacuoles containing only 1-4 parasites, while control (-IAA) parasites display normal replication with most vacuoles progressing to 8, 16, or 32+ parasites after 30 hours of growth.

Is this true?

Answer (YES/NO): NO